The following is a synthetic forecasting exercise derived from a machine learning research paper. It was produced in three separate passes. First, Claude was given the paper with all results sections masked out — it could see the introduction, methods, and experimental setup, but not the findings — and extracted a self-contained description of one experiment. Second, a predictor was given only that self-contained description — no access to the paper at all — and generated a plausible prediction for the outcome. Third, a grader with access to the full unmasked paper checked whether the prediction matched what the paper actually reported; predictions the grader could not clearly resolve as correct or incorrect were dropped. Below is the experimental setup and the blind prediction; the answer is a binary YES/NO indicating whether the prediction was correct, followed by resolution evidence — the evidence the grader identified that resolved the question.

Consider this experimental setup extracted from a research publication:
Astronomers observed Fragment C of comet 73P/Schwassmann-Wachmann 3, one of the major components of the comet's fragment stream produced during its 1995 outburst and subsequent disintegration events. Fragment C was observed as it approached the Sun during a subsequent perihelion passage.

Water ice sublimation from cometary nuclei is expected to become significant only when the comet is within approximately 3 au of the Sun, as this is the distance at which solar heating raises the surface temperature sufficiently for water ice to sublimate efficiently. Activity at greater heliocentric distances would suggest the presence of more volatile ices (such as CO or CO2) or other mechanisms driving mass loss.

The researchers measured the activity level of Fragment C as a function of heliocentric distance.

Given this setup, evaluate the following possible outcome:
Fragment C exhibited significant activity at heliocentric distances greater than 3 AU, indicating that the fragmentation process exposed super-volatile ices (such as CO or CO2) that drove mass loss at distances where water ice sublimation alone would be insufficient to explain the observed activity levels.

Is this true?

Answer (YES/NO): NO